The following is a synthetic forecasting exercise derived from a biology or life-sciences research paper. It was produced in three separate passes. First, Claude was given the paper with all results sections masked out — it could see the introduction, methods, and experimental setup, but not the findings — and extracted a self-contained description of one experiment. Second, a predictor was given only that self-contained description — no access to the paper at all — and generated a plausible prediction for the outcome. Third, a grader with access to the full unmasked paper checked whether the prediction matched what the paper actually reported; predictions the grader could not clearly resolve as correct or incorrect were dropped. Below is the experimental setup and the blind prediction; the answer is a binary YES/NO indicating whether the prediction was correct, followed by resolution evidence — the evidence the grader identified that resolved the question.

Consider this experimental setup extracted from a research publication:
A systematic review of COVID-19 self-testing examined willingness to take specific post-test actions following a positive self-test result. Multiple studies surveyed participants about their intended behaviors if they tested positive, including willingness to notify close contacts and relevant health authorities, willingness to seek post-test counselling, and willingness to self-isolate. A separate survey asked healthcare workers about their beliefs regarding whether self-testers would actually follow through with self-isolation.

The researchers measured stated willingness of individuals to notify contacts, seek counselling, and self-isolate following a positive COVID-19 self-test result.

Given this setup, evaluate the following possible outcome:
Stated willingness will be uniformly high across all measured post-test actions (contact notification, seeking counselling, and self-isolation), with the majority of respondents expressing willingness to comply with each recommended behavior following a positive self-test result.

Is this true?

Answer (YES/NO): YES